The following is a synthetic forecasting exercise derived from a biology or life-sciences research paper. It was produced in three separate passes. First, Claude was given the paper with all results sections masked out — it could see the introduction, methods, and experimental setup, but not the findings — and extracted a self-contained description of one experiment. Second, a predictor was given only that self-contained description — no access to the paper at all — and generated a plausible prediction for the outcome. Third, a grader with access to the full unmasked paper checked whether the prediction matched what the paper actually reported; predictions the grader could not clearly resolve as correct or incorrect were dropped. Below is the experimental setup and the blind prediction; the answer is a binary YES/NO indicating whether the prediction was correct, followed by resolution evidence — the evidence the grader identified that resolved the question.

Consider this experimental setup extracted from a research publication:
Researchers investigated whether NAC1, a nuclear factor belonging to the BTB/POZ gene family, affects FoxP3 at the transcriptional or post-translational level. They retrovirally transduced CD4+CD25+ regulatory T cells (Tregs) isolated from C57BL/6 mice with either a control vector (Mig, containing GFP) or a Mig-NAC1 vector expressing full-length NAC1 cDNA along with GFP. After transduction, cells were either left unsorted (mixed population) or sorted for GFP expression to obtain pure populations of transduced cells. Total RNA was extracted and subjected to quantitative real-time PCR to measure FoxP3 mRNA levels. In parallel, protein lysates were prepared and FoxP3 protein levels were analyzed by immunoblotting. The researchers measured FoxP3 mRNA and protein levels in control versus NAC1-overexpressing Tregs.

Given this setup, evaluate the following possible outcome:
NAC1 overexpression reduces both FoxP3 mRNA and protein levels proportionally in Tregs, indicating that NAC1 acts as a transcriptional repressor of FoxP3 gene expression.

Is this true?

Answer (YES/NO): NO